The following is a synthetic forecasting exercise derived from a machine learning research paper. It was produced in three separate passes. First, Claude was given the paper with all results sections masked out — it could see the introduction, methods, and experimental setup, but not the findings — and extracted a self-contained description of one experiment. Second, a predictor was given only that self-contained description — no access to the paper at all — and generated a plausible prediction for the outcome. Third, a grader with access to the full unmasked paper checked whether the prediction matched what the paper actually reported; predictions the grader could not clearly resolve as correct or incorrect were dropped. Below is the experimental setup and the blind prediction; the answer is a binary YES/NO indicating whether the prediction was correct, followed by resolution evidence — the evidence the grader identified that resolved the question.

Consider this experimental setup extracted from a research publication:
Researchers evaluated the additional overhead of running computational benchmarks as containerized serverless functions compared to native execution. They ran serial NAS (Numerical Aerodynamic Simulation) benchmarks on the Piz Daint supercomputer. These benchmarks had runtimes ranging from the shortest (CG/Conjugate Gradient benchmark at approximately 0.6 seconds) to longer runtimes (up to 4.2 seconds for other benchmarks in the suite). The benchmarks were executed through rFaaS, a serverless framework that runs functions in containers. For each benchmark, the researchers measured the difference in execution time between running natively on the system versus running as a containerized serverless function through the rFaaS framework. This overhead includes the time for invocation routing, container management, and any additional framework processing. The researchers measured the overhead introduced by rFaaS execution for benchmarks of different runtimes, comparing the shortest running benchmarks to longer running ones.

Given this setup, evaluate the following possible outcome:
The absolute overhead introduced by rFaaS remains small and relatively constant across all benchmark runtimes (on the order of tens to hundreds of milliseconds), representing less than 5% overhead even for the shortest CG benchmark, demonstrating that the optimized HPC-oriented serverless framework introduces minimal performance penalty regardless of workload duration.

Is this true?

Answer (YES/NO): NO